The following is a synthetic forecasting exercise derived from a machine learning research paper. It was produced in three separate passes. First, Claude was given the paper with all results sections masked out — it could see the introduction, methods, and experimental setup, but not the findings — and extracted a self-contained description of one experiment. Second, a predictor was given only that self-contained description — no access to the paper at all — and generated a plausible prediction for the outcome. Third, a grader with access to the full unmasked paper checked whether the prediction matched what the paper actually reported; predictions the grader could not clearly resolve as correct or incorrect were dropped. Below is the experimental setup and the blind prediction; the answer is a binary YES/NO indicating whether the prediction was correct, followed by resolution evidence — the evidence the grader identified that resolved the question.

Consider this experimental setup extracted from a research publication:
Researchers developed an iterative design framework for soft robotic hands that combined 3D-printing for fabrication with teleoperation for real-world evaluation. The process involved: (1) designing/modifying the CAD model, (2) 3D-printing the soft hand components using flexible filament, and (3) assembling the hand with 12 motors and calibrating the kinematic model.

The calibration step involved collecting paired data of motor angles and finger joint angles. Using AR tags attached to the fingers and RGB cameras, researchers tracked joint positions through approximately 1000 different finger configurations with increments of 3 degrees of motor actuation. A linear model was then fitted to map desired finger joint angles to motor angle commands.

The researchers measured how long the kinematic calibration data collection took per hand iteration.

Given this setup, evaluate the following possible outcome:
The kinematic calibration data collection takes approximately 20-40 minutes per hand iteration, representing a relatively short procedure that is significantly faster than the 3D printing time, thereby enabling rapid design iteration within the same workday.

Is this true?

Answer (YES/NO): NO